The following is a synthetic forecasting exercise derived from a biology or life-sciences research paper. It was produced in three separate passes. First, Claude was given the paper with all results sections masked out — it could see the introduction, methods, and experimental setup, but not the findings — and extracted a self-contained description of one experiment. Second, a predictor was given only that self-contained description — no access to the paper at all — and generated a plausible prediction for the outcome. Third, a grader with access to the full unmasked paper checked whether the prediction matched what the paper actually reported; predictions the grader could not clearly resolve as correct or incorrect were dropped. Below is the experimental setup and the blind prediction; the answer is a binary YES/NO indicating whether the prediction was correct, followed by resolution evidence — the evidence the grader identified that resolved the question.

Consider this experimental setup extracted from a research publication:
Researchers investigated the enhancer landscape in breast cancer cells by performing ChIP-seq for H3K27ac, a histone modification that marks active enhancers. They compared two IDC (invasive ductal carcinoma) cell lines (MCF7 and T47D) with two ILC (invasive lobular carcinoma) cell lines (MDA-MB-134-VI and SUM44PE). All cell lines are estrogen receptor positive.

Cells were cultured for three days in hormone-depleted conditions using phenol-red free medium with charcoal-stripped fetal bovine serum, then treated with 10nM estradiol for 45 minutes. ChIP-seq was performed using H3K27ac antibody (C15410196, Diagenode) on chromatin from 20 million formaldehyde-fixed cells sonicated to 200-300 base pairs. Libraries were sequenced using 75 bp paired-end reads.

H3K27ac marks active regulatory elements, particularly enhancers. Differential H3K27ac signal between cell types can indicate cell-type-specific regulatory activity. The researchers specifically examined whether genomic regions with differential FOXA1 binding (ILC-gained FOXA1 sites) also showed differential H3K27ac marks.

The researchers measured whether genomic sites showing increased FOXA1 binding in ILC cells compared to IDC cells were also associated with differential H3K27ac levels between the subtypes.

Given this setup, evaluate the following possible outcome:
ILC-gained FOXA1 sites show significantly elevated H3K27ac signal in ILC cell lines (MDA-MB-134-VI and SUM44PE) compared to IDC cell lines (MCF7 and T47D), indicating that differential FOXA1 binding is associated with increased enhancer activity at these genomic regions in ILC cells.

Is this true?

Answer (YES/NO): YES